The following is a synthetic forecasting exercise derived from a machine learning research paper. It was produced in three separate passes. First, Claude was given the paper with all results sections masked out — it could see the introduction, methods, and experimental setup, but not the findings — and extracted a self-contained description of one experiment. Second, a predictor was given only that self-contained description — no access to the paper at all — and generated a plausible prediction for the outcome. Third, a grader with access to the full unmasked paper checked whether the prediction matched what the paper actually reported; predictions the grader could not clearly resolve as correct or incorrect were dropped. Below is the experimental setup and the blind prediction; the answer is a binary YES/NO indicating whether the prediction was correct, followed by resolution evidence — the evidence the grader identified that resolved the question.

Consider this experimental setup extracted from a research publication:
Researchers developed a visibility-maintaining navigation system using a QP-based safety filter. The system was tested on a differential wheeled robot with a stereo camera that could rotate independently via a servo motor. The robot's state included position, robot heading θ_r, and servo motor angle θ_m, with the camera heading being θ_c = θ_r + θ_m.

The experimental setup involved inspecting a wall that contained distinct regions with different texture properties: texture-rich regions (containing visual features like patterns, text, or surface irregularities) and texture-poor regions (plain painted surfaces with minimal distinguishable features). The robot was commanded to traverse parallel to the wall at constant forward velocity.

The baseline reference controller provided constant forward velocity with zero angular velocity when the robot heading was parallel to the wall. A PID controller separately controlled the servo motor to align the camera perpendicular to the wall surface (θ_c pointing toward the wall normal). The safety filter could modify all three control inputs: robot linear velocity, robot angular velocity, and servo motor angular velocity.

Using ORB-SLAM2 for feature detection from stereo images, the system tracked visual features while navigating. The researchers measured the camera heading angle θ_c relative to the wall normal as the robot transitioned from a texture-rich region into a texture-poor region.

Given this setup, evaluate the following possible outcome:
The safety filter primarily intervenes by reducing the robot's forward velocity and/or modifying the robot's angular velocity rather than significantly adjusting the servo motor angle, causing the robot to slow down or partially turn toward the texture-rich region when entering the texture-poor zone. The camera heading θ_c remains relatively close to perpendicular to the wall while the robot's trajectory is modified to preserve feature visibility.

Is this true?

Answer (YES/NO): NO